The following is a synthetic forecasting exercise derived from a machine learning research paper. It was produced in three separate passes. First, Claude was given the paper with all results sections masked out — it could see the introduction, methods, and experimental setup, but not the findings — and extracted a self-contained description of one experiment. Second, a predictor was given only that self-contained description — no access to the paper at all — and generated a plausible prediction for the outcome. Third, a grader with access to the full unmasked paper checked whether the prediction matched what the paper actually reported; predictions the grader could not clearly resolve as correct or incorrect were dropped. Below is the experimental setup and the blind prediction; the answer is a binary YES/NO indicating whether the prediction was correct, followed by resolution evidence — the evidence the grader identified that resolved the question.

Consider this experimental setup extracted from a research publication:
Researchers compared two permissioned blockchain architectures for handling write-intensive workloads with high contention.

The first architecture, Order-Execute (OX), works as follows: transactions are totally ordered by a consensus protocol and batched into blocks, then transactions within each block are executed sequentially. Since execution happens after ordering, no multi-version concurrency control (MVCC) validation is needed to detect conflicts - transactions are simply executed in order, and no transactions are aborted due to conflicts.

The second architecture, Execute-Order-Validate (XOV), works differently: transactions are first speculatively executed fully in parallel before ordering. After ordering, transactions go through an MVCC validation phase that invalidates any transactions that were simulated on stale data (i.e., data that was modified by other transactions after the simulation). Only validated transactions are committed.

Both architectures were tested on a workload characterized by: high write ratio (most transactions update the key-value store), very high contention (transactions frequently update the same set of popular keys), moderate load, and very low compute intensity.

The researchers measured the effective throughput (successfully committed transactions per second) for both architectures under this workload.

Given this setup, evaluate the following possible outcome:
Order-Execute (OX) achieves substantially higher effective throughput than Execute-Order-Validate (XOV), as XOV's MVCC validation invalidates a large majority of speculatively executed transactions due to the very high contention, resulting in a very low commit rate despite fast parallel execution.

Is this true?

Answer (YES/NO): YES